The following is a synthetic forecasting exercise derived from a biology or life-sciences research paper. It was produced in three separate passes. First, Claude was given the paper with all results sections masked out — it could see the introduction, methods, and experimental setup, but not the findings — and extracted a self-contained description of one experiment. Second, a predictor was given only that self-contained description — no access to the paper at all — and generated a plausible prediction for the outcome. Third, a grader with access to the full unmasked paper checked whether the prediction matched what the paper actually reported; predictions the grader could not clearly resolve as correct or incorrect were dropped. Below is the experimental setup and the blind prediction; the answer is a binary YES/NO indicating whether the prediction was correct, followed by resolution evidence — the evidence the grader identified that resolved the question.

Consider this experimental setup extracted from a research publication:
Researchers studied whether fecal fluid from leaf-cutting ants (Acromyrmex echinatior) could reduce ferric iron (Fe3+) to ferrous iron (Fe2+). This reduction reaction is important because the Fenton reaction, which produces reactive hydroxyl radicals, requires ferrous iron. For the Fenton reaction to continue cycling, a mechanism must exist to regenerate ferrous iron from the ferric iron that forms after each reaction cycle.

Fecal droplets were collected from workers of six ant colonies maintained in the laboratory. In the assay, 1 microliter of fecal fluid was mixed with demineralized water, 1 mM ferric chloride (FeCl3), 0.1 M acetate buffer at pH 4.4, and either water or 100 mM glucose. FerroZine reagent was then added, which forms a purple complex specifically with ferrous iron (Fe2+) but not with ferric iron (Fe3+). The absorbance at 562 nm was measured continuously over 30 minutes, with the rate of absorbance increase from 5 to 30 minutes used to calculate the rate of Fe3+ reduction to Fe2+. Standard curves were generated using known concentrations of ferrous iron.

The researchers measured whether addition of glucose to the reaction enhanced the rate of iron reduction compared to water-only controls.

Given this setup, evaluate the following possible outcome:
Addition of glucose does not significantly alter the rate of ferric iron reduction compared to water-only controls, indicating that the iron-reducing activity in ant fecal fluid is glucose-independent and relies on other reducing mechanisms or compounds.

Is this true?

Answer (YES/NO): NO